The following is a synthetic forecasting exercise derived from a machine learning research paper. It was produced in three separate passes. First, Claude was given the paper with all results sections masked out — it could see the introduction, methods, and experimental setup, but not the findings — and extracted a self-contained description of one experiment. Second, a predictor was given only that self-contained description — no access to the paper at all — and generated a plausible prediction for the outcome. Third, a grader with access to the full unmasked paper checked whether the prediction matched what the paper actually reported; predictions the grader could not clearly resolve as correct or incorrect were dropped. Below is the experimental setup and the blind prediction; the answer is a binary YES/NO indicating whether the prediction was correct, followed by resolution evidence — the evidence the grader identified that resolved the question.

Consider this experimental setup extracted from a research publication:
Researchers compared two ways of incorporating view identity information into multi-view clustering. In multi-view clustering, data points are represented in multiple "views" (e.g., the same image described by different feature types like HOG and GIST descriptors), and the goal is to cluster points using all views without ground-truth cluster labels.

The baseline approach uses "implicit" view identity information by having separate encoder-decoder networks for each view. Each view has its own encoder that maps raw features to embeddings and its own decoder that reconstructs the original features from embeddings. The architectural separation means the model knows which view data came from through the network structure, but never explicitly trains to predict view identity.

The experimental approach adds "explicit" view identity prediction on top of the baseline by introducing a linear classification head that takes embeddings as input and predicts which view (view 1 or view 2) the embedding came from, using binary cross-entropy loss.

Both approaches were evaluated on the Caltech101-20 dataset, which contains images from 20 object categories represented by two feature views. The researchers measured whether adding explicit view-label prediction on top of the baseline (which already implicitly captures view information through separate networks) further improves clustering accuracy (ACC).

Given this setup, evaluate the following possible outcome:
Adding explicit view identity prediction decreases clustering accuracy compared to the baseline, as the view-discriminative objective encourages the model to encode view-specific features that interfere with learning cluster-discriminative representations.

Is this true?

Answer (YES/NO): NO